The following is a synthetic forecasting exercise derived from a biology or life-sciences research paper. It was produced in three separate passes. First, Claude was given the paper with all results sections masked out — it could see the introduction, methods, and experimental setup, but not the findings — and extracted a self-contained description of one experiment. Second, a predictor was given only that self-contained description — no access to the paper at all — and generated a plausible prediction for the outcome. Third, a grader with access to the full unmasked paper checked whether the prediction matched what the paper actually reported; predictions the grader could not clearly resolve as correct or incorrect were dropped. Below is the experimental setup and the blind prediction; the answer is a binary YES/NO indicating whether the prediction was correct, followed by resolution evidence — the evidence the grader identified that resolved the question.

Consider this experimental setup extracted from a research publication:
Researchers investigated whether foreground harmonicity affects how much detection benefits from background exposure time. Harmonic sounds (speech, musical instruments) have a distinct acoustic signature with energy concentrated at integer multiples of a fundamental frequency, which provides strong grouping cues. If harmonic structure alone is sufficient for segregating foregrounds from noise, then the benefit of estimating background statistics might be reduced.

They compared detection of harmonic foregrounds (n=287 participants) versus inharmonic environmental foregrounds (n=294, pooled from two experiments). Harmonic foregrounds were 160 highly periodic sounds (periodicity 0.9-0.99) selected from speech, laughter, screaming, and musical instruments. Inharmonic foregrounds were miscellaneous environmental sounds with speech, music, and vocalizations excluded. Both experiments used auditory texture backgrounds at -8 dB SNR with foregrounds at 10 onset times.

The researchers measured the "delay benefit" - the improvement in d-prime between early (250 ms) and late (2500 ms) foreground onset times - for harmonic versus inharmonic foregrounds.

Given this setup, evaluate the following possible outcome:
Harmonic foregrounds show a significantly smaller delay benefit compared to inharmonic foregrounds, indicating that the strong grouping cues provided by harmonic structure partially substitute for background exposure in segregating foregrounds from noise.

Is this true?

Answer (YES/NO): YES